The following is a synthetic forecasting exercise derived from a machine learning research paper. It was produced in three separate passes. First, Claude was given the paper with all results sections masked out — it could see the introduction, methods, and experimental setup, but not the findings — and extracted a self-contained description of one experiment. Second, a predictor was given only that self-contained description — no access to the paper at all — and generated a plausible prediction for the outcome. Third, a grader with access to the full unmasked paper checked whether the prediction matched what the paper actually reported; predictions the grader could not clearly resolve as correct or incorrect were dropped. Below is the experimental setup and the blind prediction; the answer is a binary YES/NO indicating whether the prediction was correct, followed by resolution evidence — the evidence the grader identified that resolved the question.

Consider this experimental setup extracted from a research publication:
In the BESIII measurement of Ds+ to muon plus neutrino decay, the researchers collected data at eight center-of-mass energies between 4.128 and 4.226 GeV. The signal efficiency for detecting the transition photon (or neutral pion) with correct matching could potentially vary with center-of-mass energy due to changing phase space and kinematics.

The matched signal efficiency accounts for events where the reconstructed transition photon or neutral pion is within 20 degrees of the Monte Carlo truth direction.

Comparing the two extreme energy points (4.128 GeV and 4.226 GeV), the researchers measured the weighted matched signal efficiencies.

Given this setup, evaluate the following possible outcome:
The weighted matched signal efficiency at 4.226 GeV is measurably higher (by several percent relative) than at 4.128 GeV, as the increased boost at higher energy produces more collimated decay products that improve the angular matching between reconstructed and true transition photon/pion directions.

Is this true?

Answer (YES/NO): NO